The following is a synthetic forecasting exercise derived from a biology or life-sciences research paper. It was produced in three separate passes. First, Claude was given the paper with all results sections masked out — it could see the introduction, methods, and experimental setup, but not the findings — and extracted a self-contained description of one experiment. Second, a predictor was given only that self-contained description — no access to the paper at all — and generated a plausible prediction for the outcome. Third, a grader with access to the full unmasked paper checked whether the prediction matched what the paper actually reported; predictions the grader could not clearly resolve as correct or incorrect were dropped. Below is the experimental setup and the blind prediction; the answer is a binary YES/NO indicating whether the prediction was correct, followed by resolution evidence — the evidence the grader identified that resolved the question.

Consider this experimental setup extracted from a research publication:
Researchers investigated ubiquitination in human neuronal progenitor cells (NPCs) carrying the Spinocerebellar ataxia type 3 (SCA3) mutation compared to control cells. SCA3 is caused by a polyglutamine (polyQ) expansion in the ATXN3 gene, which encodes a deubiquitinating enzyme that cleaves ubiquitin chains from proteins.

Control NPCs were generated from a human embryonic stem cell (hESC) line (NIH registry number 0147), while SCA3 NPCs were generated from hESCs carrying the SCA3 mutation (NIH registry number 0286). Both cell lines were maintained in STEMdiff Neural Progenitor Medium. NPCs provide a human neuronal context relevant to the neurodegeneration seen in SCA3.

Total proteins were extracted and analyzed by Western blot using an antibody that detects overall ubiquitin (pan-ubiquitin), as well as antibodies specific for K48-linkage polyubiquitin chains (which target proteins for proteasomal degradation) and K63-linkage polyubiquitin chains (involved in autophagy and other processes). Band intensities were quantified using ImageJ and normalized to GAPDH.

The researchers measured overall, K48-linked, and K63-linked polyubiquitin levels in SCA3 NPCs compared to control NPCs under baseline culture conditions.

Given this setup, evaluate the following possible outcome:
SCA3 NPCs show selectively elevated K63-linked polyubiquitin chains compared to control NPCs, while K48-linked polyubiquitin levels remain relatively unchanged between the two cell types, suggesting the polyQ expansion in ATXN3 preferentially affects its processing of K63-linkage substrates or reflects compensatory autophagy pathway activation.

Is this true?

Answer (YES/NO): NO